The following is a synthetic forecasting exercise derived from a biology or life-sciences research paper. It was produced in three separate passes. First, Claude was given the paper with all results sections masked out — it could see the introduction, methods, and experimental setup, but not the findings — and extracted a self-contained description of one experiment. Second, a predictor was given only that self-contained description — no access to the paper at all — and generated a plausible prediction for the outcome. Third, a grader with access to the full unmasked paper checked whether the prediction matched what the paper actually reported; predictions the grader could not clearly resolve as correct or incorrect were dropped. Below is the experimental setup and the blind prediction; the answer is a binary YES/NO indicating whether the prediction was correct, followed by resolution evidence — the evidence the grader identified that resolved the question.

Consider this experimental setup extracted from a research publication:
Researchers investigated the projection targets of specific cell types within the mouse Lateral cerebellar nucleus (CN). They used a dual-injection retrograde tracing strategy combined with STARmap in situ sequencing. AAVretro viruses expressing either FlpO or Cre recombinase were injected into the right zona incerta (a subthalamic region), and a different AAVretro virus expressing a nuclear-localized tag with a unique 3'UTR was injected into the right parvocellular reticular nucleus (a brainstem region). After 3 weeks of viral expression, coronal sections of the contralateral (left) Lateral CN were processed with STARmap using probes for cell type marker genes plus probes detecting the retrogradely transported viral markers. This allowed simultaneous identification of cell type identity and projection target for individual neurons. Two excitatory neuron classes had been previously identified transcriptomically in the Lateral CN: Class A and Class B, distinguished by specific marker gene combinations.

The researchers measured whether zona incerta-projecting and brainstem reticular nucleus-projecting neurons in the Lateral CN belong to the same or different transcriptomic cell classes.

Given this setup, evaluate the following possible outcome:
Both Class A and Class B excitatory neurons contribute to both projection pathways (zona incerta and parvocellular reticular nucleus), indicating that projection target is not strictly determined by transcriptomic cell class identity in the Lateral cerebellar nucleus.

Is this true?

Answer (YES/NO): YES